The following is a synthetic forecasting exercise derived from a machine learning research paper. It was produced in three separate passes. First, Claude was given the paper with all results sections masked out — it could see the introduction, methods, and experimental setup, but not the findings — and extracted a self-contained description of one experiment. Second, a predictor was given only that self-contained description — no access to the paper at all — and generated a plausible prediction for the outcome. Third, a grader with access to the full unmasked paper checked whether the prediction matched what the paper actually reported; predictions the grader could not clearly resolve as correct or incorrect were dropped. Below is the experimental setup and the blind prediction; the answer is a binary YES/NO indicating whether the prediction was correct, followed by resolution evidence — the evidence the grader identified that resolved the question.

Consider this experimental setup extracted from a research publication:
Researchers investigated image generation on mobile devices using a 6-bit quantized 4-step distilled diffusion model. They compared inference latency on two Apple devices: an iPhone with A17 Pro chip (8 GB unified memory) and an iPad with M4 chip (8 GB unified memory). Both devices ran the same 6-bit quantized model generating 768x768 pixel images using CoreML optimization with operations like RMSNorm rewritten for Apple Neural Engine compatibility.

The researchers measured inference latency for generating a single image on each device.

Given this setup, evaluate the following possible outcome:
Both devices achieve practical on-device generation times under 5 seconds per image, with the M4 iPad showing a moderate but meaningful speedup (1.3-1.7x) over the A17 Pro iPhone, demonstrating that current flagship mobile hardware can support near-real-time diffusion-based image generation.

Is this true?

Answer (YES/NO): NO